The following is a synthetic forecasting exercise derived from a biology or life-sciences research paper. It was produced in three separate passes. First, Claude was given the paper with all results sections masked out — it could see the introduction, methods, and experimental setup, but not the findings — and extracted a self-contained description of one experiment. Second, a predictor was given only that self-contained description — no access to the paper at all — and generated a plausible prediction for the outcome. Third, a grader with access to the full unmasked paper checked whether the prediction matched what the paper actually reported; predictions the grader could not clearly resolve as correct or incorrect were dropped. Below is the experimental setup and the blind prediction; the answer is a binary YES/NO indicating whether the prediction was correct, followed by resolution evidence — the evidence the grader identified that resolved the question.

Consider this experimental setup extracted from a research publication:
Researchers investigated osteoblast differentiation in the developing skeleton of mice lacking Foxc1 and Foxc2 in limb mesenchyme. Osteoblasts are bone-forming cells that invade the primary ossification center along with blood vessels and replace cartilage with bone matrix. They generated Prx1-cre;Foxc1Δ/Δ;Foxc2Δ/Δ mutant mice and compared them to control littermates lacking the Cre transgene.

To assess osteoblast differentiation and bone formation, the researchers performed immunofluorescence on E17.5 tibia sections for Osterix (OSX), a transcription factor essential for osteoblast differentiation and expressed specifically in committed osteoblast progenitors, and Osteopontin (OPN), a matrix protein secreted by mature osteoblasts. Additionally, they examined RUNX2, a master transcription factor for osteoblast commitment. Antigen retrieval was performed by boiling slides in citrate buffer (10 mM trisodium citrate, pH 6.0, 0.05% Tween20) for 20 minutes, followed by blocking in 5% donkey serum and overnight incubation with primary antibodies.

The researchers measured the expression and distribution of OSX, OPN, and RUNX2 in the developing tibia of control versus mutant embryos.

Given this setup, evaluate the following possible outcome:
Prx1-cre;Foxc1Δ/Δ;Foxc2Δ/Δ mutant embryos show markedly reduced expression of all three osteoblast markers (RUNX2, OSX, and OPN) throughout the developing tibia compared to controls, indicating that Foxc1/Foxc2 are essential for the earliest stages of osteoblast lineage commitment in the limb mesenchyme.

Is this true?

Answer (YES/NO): NO